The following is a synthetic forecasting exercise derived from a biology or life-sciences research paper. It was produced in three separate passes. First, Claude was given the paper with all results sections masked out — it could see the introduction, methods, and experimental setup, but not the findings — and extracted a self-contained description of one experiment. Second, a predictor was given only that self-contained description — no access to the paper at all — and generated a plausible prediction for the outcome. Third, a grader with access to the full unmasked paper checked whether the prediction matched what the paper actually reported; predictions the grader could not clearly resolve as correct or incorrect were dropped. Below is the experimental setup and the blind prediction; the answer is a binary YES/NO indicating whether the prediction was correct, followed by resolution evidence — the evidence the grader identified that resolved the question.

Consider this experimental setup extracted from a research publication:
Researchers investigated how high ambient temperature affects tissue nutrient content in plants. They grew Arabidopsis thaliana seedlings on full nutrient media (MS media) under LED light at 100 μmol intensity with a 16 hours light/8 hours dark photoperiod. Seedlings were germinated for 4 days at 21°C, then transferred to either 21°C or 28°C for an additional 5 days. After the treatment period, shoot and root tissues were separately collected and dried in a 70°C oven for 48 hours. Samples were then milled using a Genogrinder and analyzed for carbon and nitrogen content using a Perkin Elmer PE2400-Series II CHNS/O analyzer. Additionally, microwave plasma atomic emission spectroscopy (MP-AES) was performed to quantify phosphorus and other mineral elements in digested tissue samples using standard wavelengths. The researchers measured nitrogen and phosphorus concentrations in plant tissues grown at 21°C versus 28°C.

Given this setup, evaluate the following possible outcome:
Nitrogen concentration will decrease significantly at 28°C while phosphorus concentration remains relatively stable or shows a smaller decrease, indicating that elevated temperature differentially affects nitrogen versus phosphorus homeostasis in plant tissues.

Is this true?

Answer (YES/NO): NO